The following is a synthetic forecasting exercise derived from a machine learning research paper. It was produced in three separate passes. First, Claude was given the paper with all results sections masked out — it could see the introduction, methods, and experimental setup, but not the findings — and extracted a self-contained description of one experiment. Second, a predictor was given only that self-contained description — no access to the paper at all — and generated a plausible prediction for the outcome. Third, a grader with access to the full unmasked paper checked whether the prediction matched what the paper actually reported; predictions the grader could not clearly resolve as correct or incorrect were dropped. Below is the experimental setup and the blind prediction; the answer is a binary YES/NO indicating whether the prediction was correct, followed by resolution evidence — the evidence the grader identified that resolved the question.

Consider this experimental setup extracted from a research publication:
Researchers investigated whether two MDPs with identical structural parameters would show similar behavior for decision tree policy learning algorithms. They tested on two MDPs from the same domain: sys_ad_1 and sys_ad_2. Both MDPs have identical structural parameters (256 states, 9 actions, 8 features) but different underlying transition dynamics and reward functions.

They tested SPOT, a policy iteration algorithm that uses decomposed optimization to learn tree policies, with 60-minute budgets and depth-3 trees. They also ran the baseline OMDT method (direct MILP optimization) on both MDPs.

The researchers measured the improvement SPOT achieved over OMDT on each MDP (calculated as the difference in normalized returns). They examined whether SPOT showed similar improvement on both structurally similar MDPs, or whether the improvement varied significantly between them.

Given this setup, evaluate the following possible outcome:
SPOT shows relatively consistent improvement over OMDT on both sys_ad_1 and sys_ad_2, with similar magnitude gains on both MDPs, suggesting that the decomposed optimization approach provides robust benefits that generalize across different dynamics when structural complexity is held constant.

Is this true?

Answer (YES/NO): NO